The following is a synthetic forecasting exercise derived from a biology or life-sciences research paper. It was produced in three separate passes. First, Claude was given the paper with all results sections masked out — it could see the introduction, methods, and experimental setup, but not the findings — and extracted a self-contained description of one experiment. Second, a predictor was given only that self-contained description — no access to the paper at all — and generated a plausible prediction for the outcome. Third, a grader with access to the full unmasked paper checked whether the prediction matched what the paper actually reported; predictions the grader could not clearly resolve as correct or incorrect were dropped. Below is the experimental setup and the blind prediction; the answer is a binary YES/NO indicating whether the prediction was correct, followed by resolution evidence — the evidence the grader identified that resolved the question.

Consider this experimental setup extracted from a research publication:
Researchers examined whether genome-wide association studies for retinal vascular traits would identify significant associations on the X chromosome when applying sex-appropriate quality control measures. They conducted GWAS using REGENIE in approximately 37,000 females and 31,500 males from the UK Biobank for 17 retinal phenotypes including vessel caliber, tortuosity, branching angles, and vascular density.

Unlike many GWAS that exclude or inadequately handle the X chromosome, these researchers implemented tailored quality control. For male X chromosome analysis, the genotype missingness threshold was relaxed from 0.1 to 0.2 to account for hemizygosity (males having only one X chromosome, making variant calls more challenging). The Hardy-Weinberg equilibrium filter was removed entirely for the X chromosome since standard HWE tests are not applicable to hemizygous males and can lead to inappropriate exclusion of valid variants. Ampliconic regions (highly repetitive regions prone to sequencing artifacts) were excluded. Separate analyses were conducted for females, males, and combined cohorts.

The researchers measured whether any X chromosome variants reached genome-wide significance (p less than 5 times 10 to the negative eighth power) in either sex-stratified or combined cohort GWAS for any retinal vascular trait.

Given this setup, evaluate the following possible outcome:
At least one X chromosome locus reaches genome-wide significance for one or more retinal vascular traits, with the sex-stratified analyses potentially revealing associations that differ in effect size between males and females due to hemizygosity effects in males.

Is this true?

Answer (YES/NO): YES